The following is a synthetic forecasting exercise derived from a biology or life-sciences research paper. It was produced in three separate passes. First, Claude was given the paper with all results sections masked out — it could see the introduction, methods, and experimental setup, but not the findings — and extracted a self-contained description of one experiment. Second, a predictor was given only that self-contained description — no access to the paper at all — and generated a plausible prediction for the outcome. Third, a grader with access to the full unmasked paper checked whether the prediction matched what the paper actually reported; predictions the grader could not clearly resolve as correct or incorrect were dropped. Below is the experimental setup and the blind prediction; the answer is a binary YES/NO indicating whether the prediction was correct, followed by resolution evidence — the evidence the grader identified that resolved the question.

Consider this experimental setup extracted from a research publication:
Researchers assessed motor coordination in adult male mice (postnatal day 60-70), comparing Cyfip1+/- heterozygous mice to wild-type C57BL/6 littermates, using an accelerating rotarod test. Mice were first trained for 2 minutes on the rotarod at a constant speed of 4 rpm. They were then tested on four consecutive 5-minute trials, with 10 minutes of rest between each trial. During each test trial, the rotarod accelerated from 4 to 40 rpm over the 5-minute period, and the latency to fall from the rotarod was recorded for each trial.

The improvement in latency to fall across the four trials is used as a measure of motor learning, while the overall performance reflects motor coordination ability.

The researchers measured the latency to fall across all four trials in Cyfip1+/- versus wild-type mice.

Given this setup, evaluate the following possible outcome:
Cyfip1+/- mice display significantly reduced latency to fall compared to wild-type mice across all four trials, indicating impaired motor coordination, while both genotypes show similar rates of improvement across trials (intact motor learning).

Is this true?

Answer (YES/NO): NO